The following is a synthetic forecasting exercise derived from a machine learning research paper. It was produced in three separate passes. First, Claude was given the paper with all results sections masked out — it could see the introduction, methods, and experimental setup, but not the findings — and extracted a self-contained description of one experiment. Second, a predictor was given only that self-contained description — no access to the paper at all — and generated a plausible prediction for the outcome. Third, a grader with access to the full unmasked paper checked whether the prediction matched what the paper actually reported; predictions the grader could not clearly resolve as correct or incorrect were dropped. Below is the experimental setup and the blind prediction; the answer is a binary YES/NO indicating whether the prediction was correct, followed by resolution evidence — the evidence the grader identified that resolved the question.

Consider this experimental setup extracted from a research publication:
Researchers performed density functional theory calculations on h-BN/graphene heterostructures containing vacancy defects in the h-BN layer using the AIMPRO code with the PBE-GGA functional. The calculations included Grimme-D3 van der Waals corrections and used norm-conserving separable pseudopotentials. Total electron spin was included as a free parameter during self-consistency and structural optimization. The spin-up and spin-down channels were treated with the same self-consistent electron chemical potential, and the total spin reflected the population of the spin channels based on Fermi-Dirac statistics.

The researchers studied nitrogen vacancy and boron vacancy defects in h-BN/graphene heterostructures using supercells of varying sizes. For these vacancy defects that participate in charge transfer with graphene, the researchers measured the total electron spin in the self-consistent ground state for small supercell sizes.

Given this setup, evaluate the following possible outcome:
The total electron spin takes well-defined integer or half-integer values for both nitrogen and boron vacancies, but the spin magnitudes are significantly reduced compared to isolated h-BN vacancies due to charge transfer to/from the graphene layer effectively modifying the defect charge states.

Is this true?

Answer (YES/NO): NO